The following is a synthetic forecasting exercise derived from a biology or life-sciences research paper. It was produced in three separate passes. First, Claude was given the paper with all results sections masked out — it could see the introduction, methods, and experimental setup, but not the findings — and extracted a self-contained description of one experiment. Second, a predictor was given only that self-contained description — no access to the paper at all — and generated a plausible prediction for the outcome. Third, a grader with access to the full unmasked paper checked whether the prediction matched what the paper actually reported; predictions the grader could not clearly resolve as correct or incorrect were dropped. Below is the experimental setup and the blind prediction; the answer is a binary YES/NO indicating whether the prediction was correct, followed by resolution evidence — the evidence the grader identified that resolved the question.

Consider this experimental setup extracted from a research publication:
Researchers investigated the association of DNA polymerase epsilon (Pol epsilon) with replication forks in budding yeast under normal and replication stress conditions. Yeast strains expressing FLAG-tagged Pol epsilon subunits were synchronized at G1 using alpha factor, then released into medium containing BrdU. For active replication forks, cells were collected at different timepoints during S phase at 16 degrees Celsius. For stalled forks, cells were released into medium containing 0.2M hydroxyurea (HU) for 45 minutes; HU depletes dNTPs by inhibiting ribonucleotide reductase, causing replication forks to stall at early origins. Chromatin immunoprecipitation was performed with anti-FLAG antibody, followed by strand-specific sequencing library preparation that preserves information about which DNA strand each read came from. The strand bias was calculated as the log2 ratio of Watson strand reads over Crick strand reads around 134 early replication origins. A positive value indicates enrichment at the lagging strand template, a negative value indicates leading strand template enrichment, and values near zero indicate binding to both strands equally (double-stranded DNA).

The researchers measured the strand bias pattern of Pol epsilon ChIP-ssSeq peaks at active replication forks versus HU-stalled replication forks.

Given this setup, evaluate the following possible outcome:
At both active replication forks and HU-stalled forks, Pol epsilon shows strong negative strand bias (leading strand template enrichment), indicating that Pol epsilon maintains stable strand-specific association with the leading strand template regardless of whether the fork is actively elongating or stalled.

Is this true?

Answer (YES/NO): NO